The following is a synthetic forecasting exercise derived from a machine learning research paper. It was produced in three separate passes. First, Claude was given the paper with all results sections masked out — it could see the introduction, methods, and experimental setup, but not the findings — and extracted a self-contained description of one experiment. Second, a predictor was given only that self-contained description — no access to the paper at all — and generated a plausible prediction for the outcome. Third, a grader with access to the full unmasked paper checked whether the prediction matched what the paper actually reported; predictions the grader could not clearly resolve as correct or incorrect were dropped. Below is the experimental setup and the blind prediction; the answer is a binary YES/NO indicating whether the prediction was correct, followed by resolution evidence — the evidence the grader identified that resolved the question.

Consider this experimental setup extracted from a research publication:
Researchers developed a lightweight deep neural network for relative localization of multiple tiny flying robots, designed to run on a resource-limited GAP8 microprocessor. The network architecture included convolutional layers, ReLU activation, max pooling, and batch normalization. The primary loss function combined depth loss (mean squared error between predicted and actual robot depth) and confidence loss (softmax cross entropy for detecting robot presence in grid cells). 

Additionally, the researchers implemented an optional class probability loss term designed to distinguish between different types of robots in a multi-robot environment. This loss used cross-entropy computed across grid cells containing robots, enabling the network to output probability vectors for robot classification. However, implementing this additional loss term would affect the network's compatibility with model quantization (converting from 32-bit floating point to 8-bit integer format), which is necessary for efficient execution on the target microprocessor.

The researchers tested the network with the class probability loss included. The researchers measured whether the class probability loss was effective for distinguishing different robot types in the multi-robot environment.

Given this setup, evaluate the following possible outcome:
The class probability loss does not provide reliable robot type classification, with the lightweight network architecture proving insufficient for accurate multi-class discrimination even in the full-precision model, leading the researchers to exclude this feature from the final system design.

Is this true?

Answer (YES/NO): NO